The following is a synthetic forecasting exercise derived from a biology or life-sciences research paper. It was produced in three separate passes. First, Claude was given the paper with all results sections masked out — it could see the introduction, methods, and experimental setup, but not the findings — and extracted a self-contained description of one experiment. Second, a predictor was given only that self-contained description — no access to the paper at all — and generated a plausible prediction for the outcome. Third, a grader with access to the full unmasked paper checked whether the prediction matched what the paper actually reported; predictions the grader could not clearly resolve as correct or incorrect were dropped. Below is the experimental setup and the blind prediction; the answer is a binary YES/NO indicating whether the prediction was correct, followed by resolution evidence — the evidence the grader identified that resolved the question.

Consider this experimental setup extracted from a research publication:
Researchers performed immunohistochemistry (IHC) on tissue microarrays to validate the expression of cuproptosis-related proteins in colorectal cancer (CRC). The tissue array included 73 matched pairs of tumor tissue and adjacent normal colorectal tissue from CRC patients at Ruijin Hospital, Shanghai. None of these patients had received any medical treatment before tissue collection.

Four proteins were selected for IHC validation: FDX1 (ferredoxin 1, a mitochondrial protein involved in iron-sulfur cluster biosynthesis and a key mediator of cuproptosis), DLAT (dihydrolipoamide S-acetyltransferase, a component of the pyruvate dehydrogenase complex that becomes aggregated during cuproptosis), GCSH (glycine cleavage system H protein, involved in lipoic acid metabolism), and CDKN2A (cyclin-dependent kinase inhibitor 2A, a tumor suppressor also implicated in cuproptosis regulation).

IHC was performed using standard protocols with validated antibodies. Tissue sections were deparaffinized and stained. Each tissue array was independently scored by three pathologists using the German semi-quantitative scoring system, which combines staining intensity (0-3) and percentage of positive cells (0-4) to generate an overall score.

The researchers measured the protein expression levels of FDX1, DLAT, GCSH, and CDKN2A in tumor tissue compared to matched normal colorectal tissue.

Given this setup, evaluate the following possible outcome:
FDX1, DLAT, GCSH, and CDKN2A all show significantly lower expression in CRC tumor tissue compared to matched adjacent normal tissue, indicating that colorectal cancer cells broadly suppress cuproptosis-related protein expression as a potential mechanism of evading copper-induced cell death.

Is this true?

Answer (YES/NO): NO